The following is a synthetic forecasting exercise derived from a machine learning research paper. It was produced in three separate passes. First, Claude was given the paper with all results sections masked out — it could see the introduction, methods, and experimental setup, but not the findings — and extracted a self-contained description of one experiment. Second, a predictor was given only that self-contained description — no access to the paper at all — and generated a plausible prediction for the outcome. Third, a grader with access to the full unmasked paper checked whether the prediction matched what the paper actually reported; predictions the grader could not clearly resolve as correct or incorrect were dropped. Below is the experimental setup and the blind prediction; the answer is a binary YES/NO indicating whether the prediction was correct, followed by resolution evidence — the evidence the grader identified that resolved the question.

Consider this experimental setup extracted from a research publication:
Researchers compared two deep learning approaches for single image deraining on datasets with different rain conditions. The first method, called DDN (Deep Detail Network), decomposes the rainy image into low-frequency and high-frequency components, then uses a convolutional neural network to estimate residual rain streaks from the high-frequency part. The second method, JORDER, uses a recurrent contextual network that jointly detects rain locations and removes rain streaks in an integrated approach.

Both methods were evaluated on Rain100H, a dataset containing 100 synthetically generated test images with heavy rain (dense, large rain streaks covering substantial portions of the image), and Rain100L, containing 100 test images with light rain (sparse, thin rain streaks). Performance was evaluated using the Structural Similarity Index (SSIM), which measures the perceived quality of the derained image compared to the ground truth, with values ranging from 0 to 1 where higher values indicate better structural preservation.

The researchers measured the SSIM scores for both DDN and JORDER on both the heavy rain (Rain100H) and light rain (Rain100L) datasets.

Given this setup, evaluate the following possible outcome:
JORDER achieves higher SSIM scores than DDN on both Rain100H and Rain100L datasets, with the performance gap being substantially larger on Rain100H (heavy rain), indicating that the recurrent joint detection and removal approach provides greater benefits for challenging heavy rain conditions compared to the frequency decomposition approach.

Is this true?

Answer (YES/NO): YES